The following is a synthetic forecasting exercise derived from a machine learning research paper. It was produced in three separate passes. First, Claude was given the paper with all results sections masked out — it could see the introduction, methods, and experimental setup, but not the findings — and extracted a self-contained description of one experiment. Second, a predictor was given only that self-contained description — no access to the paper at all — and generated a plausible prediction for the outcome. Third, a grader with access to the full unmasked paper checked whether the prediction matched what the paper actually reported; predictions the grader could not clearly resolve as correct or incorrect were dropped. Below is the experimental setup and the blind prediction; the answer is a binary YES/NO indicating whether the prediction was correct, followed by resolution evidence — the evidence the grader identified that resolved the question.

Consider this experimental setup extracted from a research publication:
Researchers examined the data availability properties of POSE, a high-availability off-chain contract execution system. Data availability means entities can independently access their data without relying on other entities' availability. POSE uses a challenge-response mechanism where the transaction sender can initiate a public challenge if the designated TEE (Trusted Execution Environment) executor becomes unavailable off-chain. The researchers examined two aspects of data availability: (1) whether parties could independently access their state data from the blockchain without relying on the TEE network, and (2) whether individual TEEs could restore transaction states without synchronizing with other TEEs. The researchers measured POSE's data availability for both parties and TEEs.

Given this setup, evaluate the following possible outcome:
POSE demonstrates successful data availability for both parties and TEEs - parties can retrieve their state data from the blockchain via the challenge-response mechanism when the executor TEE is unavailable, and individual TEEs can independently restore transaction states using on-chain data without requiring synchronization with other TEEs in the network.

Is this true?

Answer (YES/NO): NO